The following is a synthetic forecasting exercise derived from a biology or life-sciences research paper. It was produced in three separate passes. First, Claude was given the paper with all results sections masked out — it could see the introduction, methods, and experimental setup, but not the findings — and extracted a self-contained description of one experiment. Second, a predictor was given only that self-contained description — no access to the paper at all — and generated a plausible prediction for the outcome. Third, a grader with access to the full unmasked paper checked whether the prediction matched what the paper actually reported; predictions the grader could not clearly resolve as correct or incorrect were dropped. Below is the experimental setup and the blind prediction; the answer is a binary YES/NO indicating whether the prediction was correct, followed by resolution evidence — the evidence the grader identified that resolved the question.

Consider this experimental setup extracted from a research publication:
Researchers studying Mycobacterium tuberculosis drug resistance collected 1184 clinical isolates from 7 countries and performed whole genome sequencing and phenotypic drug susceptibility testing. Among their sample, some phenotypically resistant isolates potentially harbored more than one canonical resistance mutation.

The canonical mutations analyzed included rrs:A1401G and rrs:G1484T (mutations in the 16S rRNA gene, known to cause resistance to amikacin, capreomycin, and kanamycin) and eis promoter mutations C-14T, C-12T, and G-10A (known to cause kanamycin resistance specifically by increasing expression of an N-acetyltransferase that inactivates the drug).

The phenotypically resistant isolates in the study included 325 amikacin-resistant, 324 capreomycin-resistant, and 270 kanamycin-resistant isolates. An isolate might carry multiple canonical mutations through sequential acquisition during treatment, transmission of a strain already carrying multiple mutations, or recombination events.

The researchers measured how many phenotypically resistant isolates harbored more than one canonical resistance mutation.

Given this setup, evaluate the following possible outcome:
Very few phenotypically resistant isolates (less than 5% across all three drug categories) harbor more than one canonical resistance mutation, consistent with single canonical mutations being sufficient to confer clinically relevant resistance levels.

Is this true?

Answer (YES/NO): YES